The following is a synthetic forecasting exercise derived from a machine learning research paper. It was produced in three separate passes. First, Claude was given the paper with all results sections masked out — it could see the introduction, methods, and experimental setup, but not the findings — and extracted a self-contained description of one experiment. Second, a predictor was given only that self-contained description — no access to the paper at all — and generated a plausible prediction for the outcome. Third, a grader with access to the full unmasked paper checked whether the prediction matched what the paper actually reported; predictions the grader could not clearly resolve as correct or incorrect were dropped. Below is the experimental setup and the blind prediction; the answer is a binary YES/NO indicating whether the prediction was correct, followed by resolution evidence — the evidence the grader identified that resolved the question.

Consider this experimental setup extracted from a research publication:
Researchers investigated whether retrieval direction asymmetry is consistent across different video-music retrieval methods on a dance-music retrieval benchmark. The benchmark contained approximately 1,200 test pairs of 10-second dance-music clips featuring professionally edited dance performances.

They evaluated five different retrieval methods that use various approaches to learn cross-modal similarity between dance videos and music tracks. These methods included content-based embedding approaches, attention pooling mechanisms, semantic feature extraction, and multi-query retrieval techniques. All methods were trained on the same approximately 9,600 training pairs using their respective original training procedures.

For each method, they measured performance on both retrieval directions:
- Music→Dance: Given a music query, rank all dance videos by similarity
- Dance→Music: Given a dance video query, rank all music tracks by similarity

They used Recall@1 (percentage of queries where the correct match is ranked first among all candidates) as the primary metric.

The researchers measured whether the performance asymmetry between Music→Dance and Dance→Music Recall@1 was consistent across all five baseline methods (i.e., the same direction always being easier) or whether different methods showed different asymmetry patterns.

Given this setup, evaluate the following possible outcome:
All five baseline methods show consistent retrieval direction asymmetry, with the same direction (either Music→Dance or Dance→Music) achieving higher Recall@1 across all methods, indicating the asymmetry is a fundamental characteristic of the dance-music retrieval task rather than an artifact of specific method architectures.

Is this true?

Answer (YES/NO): NO